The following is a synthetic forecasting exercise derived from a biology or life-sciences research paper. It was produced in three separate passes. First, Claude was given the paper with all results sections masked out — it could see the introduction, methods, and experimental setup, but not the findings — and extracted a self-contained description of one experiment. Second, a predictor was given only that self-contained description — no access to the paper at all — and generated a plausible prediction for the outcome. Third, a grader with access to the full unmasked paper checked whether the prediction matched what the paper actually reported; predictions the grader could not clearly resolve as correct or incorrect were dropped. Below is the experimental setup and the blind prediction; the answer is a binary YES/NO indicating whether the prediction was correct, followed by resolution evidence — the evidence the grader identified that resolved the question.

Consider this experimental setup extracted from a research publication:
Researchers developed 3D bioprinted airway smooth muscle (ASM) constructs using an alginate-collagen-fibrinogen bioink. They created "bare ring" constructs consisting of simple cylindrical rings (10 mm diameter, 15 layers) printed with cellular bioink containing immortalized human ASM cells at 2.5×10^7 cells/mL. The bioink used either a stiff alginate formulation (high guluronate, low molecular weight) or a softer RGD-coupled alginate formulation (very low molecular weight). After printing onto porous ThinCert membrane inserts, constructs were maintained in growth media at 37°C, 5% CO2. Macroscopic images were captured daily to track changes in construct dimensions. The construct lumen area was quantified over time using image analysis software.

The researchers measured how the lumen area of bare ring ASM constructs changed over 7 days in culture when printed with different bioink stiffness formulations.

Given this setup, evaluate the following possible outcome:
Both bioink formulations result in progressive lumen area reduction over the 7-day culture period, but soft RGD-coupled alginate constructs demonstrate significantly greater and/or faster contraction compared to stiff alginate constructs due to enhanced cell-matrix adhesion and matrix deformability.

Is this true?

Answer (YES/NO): NO